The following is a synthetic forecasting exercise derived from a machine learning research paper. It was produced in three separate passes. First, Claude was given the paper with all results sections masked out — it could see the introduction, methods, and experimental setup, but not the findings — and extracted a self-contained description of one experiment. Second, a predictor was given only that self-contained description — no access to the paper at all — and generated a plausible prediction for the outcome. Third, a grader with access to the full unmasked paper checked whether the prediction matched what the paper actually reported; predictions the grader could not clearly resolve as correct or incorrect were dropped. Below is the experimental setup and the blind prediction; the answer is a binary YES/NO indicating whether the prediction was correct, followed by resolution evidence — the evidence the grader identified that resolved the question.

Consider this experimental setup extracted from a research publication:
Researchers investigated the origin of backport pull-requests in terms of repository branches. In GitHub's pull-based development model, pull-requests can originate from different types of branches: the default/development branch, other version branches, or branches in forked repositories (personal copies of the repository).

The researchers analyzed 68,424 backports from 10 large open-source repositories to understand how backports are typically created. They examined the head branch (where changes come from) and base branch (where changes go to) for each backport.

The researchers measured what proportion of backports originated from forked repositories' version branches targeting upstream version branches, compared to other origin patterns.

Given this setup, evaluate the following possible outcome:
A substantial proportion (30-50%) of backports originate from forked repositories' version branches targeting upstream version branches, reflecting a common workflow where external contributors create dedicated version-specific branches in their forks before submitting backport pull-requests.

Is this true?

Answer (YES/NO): NO